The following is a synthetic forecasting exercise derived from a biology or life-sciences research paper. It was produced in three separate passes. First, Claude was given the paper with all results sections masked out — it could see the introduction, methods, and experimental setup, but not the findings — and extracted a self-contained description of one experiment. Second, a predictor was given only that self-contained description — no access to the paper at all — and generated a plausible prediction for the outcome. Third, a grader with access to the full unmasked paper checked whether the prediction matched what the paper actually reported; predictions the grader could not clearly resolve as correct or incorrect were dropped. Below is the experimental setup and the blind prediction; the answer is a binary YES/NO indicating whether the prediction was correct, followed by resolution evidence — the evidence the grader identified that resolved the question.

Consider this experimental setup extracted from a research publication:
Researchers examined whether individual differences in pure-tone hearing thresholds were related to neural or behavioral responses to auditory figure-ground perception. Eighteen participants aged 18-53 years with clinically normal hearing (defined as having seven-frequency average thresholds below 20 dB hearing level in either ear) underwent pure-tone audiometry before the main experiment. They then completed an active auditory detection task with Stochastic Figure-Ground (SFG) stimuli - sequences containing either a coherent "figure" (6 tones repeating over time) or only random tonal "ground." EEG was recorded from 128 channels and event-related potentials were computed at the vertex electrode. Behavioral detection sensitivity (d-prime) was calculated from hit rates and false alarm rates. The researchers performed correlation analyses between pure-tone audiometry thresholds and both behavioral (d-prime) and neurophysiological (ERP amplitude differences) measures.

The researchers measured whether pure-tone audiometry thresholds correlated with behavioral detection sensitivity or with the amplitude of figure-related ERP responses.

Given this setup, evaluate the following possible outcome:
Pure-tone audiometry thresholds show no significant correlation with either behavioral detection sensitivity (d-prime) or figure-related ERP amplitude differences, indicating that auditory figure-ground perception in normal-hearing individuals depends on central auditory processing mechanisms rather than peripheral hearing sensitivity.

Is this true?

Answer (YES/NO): YES